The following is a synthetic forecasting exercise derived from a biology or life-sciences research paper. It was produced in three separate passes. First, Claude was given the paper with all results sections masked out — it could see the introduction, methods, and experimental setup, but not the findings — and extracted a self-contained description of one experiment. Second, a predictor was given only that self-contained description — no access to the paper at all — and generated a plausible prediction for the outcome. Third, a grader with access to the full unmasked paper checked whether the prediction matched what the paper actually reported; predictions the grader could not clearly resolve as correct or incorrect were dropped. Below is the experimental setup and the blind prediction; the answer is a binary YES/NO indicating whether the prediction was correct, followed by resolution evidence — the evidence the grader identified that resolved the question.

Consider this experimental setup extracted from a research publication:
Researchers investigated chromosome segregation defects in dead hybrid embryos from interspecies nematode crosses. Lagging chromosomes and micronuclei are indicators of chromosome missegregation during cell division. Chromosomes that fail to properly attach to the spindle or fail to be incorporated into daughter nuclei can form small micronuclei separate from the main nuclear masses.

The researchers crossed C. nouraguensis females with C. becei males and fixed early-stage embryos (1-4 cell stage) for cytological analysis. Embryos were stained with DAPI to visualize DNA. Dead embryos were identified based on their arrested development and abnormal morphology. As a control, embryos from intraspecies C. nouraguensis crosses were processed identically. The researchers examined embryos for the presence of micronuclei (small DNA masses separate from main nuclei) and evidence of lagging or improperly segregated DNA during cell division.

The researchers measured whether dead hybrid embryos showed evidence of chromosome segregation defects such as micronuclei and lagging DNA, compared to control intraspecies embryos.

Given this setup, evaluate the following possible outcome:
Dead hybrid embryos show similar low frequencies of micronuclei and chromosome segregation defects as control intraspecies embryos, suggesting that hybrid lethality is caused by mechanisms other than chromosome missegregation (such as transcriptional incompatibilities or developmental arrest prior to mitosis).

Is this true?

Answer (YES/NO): NO